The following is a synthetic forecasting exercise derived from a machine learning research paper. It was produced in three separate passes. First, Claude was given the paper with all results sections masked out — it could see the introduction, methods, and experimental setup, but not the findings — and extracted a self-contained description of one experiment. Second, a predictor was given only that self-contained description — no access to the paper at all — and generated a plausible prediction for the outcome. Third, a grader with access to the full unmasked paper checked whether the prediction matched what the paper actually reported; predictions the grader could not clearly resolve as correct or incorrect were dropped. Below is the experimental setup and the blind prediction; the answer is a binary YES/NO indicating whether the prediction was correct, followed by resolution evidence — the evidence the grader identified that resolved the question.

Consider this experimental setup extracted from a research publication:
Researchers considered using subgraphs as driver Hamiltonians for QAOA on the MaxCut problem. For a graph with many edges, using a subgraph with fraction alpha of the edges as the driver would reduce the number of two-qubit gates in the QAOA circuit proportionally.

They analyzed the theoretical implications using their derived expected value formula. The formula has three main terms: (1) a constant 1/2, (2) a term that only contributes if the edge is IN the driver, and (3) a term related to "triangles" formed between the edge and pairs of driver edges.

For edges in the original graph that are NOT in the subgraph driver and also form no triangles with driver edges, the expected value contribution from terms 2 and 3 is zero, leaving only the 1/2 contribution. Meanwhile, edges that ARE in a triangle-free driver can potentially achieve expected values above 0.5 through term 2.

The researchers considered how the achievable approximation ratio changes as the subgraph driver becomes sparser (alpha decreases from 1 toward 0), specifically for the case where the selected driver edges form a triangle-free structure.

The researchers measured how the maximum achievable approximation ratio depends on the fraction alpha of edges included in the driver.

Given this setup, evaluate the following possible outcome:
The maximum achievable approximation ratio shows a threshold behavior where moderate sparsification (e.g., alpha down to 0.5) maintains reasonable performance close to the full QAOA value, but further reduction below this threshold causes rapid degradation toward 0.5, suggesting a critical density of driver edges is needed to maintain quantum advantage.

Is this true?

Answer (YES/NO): NO